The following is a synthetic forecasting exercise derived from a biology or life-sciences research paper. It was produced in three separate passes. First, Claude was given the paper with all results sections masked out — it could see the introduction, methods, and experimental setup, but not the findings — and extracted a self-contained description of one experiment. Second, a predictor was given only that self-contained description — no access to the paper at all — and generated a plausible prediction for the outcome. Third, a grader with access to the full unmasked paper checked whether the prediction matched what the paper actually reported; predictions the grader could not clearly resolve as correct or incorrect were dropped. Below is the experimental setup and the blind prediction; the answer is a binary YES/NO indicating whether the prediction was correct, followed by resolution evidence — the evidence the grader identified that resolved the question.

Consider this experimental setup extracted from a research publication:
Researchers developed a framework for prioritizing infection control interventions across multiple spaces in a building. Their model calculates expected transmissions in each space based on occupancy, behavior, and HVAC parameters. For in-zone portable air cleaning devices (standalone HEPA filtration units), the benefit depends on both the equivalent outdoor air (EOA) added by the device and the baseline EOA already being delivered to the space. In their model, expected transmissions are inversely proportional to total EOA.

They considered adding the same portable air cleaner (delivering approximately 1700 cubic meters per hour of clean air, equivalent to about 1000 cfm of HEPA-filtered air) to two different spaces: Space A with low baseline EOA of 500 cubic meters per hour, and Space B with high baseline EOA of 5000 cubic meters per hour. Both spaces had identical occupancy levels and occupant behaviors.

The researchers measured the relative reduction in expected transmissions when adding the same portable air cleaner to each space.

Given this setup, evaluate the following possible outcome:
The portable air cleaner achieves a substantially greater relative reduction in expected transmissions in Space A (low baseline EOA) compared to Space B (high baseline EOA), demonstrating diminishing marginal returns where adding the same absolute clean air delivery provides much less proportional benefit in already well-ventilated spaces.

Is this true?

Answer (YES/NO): YES